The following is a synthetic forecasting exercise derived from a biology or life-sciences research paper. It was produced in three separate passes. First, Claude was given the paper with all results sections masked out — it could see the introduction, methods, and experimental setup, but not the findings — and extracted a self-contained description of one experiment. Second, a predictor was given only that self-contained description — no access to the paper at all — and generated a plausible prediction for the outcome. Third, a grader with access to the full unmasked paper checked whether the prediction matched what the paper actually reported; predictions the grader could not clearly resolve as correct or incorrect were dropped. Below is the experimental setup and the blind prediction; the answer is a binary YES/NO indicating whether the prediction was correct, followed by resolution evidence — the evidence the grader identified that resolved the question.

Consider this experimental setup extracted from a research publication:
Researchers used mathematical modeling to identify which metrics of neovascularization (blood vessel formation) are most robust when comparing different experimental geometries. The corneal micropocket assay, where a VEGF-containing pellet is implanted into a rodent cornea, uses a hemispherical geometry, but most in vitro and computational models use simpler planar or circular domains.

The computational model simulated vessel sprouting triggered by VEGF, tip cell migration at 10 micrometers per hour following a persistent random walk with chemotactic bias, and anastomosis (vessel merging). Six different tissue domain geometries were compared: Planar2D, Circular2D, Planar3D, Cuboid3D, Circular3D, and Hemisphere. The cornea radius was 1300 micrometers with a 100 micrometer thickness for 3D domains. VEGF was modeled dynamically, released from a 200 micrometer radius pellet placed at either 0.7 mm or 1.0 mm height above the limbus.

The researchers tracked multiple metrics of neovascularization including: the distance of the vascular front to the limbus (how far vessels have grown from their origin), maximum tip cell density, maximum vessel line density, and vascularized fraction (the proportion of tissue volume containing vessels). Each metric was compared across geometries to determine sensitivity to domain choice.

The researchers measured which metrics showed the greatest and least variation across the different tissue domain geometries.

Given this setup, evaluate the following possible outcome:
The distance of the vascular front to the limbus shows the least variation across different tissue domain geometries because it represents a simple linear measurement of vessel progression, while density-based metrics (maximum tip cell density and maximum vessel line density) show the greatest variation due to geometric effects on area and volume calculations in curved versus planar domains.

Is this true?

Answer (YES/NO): NO